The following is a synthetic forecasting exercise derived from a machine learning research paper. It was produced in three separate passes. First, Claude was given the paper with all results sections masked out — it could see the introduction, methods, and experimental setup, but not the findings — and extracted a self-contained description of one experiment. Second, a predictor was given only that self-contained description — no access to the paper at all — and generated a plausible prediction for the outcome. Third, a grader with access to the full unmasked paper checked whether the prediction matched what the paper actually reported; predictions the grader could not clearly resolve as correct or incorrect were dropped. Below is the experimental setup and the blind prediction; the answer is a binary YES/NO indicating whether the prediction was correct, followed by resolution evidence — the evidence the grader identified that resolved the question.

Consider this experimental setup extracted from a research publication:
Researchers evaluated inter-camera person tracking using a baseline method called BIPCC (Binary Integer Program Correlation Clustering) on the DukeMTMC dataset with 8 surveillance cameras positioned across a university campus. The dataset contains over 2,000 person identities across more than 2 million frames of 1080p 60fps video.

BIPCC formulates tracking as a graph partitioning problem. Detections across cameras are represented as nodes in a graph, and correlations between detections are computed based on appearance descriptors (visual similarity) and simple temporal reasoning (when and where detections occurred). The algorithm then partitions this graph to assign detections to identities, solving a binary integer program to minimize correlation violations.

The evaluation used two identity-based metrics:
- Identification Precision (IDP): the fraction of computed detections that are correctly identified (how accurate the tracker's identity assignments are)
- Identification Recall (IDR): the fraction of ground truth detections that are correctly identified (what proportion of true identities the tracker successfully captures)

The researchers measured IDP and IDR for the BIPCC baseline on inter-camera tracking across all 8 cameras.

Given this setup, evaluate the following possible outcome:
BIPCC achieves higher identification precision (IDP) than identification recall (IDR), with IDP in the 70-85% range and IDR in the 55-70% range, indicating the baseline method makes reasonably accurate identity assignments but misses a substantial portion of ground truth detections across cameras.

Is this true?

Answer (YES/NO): NO